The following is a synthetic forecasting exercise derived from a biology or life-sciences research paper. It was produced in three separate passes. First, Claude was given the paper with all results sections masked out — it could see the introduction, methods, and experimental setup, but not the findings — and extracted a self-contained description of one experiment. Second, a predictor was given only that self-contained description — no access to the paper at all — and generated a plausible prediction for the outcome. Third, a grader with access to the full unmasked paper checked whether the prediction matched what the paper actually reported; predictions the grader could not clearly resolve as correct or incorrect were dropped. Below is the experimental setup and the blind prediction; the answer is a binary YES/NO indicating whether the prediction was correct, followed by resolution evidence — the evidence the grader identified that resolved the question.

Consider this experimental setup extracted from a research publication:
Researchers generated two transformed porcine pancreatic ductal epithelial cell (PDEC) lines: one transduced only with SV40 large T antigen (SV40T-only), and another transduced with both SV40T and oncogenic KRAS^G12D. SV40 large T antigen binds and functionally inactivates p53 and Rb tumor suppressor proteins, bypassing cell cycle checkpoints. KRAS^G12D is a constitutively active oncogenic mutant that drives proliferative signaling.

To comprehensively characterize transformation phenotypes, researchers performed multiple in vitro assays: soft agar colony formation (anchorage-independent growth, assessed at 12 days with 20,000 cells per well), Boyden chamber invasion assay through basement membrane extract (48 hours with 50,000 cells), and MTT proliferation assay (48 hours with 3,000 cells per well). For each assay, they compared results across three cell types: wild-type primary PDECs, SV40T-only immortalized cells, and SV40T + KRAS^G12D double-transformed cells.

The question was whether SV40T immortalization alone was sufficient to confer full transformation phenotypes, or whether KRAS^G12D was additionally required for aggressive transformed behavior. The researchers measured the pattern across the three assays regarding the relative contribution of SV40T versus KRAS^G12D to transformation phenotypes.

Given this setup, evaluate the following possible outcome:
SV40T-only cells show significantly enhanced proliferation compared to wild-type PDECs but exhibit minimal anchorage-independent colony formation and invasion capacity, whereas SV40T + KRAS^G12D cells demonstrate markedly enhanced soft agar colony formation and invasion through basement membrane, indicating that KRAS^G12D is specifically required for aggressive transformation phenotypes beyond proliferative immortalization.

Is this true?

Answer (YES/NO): NO